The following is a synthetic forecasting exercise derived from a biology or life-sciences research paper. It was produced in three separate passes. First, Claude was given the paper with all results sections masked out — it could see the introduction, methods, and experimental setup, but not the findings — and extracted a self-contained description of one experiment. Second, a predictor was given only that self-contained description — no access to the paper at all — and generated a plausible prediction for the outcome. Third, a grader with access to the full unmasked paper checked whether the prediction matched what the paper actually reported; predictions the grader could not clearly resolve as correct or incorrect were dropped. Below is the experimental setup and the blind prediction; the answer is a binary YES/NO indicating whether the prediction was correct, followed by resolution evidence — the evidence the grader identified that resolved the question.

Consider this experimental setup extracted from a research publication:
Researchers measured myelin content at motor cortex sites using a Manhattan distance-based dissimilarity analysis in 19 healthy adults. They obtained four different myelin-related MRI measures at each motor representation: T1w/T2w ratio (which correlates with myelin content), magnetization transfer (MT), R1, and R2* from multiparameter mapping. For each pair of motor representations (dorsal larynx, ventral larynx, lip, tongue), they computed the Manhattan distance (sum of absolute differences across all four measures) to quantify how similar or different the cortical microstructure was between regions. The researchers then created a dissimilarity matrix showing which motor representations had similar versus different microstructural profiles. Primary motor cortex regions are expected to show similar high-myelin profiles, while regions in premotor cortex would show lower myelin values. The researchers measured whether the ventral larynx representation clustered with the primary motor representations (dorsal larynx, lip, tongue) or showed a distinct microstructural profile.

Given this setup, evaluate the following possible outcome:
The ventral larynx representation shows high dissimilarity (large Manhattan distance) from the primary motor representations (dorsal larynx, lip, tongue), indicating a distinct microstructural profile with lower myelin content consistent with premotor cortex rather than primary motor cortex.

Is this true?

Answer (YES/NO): YES